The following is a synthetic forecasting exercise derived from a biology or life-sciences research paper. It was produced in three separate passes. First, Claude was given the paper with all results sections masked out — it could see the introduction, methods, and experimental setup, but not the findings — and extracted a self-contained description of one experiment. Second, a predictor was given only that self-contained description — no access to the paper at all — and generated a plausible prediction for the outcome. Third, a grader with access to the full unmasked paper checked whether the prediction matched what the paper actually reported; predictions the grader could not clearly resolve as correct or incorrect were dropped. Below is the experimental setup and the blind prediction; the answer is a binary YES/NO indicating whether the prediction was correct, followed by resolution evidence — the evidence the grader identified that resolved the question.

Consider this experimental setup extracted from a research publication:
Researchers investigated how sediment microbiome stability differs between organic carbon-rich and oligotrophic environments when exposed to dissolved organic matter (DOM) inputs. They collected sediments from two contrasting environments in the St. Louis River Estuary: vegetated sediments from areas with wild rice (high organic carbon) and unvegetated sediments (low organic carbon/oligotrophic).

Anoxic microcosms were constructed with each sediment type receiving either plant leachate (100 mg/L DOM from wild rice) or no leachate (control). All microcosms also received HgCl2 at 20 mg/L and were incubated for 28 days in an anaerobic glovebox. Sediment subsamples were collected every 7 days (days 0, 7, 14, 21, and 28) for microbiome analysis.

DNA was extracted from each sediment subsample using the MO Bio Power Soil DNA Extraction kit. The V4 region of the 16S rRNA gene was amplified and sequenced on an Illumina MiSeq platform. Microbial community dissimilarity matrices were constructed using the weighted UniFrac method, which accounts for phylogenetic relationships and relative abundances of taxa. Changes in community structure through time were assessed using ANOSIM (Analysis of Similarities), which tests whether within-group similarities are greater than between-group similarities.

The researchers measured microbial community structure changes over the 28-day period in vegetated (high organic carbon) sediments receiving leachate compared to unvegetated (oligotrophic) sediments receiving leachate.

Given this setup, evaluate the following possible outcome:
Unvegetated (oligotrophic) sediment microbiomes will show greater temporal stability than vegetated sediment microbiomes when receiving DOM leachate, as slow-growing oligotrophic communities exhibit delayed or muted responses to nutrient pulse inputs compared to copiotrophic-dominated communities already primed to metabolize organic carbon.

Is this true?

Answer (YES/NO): NO